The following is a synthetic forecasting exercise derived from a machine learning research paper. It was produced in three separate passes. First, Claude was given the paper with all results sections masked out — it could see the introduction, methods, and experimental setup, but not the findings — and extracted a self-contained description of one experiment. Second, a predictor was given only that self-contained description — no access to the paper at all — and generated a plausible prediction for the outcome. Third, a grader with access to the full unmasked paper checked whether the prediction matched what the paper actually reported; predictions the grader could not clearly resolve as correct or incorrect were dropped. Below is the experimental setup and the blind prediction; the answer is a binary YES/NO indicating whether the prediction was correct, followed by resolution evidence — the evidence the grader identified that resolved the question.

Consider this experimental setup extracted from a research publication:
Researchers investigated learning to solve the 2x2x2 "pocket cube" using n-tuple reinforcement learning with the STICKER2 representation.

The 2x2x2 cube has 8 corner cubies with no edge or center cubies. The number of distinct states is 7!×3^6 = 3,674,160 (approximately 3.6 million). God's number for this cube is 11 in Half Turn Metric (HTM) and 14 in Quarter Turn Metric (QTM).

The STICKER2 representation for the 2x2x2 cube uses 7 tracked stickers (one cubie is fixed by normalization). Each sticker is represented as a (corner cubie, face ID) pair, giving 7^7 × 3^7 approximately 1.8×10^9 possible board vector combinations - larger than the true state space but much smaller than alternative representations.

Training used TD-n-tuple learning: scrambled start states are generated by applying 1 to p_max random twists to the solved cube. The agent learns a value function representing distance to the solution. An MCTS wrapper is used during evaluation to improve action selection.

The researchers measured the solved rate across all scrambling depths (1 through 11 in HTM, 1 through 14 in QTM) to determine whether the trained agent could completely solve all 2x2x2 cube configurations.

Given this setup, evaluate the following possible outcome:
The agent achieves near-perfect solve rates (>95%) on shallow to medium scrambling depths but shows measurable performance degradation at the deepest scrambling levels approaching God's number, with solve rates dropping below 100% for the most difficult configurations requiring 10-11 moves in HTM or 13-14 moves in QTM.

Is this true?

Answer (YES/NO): NO